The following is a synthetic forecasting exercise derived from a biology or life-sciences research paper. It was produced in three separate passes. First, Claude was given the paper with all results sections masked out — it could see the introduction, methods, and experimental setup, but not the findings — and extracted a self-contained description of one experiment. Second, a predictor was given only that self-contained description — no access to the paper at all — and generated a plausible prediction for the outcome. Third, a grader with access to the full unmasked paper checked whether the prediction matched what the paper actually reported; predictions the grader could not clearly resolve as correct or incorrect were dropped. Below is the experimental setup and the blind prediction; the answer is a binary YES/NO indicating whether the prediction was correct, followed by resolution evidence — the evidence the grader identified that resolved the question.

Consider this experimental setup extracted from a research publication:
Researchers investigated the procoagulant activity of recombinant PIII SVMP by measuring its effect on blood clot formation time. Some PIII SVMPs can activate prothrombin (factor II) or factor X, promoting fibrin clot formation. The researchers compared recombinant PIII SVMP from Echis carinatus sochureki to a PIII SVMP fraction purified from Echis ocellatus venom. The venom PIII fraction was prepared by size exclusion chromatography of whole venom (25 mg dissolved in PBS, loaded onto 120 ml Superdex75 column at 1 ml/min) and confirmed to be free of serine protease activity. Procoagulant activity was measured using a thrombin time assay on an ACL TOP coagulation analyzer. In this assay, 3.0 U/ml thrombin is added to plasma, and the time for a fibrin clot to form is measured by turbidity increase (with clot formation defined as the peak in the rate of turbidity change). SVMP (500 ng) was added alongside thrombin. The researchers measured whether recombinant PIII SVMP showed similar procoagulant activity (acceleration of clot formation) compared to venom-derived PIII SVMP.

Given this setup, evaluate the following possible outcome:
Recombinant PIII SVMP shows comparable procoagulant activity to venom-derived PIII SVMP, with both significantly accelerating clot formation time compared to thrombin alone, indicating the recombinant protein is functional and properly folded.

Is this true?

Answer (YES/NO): NO